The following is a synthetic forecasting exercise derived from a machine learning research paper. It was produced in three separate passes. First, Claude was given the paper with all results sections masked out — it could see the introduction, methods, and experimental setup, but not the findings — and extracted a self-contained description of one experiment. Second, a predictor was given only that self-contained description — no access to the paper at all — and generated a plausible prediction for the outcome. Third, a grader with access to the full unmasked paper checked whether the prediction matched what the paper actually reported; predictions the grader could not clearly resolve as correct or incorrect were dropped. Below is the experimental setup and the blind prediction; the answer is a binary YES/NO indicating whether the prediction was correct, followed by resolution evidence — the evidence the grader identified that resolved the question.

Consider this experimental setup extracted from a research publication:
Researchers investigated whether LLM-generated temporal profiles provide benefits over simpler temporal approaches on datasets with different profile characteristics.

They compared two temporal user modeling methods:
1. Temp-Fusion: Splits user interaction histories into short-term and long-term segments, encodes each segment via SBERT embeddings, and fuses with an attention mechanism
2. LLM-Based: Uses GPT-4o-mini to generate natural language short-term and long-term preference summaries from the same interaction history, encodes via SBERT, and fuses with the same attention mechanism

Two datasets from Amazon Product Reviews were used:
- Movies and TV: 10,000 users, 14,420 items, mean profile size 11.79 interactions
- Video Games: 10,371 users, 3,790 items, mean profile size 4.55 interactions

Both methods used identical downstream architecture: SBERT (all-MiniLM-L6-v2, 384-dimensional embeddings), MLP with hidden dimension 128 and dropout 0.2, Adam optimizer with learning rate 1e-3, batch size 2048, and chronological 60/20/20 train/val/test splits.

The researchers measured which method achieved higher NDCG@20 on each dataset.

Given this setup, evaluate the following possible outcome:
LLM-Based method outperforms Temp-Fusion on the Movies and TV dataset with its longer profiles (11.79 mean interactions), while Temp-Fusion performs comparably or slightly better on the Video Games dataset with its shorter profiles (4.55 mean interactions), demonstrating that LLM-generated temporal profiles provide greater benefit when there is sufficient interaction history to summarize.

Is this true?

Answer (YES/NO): YES